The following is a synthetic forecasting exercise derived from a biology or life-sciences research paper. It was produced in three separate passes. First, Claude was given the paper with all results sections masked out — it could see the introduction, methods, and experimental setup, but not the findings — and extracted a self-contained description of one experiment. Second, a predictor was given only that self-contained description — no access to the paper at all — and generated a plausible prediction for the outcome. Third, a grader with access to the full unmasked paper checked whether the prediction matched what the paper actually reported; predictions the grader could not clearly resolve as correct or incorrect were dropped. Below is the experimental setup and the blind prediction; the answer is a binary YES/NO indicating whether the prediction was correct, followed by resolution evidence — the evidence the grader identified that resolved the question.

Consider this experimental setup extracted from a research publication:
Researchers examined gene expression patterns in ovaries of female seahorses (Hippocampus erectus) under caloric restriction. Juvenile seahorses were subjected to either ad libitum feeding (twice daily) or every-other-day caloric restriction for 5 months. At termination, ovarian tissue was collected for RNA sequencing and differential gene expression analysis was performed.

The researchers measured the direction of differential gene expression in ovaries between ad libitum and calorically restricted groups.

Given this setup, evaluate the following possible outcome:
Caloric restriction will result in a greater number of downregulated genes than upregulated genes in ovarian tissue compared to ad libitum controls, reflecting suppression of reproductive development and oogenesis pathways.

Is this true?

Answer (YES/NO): NO